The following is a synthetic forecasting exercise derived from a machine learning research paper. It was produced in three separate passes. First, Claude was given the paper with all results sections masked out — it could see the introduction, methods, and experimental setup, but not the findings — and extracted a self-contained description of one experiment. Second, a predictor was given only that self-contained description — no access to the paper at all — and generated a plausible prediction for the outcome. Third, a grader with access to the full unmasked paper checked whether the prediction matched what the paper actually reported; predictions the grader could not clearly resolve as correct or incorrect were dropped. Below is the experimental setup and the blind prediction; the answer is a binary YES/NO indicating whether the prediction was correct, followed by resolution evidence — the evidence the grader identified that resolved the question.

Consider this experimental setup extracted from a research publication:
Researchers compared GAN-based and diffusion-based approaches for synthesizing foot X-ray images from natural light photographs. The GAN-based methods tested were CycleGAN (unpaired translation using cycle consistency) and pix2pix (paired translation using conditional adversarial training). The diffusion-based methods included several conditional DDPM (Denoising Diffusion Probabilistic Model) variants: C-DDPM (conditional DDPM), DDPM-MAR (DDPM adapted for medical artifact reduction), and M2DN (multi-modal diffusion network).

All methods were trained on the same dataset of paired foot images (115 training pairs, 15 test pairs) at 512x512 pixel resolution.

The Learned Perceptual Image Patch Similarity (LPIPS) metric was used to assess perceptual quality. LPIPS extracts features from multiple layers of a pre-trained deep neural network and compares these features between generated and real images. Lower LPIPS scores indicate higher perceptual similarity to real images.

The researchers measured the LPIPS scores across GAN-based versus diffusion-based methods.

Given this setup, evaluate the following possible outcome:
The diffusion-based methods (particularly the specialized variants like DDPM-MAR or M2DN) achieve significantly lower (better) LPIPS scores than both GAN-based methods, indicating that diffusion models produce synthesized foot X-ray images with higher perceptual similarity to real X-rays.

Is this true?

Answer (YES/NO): YES